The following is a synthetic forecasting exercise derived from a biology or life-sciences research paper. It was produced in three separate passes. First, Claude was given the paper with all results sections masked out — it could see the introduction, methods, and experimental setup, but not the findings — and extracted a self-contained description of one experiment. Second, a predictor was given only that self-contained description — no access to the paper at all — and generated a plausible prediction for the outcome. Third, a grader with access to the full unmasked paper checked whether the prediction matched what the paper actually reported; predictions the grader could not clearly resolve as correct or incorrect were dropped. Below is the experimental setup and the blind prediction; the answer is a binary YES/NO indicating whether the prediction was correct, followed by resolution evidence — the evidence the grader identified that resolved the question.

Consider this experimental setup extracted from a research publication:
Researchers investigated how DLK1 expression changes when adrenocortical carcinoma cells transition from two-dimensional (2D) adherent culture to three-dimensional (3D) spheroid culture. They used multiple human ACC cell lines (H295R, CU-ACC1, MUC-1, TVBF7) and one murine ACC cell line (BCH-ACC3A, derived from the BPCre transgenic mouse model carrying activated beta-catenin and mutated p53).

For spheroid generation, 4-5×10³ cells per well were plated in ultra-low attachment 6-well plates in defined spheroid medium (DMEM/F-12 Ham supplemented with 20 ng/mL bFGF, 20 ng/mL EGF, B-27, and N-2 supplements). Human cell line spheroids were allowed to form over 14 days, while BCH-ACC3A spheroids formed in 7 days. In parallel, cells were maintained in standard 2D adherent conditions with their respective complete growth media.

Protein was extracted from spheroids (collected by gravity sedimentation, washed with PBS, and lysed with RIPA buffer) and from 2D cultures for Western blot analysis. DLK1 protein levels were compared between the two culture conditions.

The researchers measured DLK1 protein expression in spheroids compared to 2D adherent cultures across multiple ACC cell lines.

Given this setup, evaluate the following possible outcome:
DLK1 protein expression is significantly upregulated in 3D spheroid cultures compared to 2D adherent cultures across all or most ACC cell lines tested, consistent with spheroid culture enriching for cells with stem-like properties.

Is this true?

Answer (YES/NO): YES